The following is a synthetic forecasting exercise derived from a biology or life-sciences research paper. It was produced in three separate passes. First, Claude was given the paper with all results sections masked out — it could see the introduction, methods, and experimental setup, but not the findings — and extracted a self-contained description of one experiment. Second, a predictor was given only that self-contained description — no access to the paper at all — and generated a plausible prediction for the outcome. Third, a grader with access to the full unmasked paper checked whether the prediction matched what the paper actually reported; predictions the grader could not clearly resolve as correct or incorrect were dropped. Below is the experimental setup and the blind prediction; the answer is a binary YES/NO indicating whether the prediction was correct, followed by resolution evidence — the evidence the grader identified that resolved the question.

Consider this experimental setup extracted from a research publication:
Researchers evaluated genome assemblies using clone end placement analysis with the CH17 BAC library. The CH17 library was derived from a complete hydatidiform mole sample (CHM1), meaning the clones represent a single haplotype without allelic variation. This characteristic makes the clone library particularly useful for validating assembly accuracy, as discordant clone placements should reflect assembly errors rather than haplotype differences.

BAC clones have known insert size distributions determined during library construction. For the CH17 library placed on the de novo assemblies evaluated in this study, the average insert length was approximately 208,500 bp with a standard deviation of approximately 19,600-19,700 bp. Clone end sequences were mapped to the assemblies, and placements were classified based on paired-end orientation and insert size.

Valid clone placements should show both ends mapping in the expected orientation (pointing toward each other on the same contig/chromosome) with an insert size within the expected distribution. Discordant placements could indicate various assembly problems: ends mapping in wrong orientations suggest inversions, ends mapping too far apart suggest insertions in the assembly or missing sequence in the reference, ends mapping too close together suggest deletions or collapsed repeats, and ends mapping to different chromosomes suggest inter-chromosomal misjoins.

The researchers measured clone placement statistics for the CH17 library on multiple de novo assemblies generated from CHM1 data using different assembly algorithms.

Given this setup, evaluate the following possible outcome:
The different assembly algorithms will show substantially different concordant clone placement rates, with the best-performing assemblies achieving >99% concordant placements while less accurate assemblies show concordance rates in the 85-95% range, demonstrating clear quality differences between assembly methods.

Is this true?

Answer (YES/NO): NO